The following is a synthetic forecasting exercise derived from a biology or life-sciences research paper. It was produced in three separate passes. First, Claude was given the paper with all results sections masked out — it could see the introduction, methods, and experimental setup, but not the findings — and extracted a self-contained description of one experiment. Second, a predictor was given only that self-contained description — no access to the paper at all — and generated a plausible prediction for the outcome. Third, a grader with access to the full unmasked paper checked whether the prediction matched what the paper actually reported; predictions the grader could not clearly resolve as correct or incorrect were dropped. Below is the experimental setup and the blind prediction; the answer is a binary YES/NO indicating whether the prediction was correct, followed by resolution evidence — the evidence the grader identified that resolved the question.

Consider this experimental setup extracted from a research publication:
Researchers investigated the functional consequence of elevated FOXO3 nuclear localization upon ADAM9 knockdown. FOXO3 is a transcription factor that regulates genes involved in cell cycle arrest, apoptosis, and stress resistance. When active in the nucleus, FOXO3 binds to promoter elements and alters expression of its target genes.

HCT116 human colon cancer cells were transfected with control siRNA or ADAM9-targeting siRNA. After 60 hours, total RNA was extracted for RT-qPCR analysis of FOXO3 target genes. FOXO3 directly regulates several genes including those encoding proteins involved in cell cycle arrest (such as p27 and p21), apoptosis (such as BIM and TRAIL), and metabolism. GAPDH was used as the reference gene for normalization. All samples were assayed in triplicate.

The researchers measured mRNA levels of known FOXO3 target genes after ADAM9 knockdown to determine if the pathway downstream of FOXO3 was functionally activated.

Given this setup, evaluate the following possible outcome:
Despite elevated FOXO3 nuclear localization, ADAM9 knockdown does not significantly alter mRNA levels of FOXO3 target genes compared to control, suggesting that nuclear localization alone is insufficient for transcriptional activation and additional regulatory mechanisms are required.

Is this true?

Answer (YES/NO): NO